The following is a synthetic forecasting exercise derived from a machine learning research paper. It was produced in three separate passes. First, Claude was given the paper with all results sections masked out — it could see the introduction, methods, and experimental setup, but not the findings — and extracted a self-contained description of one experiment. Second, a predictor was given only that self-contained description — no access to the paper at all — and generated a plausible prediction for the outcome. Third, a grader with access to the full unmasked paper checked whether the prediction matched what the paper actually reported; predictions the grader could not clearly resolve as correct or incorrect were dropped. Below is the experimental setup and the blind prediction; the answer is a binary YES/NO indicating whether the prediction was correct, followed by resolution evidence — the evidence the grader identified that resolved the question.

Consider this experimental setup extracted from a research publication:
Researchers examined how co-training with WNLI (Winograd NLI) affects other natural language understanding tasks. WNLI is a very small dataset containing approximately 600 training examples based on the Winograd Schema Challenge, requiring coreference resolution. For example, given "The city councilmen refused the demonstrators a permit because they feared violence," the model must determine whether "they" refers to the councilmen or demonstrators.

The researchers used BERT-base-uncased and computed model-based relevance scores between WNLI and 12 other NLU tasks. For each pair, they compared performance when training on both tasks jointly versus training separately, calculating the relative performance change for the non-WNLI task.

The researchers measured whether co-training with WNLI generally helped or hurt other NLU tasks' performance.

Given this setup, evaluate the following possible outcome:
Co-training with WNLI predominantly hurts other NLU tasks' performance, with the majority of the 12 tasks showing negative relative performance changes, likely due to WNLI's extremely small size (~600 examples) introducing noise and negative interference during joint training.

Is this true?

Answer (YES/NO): YES